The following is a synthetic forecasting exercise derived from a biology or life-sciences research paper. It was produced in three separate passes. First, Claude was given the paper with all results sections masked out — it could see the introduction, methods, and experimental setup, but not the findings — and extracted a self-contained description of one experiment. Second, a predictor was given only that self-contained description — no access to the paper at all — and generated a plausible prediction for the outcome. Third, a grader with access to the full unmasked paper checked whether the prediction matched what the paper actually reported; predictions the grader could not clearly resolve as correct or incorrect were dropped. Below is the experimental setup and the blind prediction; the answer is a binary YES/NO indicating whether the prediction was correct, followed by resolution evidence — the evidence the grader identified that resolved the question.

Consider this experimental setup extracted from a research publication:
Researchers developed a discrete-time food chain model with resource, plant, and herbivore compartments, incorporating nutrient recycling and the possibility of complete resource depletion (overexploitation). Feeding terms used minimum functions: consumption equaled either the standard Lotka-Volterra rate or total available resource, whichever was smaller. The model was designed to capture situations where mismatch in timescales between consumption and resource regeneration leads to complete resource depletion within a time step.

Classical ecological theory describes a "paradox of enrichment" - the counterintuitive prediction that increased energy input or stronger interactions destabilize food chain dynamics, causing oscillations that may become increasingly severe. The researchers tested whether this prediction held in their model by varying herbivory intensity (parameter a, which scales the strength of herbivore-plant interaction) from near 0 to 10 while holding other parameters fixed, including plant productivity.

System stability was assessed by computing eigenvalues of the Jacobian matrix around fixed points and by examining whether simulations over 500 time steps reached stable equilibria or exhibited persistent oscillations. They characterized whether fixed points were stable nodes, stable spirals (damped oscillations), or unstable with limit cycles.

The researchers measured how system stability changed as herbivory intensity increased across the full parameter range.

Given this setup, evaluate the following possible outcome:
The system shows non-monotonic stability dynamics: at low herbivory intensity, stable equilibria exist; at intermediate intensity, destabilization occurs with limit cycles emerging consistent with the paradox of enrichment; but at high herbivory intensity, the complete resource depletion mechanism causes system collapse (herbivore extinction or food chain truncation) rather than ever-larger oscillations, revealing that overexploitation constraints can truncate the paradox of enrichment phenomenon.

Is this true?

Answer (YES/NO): NO